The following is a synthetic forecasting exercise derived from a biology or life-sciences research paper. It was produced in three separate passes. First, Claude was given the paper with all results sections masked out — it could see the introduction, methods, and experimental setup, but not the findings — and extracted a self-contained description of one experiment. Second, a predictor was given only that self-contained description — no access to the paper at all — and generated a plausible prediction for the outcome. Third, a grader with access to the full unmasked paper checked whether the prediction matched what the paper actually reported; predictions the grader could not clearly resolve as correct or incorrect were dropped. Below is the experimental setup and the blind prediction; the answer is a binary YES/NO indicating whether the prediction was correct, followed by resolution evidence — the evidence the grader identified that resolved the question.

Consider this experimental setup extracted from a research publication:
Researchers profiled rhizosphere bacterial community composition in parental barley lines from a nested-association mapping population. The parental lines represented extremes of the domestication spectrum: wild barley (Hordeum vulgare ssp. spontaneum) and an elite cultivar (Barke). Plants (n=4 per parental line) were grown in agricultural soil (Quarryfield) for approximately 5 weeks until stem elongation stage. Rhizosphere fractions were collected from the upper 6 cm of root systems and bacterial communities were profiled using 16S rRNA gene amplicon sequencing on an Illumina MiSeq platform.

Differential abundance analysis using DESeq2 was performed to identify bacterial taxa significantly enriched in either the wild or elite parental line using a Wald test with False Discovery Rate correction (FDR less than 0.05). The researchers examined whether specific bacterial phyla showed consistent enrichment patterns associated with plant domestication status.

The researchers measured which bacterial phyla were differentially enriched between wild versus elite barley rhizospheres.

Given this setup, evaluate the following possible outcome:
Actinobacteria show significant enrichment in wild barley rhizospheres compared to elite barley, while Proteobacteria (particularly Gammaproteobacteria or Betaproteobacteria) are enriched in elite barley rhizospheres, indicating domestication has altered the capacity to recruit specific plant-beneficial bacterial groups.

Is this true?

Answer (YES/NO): NO